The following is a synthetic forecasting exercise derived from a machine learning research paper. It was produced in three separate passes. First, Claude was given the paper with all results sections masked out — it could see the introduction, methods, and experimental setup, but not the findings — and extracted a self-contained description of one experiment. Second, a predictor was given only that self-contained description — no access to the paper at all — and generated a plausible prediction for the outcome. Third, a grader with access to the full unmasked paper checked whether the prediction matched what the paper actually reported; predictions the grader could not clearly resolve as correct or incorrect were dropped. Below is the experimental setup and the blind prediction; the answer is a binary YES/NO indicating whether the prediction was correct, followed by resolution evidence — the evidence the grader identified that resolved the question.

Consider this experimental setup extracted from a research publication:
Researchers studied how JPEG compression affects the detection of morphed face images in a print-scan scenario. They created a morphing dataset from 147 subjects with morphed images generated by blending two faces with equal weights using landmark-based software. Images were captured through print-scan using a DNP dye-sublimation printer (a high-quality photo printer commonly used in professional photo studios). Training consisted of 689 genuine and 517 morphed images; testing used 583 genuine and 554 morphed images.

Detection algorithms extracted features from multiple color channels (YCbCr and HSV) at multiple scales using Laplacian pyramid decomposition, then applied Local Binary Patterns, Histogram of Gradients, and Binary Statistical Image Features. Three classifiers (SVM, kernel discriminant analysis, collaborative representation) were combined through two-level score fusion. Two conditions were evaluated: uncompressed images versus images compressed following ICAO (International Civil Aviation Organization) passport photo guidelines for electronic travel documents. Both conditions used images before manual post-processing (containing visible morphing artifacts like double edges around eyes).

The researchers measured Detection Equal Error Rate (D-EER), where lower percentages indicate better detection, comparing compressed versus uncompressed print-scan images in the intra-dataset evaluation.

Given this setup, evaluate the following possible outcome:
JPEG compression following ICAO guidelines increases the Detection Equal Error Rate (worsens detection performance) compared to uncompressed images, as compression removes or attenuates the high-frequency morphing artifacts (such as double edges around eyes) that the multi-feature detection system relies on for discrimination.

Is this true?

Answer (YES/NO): YES